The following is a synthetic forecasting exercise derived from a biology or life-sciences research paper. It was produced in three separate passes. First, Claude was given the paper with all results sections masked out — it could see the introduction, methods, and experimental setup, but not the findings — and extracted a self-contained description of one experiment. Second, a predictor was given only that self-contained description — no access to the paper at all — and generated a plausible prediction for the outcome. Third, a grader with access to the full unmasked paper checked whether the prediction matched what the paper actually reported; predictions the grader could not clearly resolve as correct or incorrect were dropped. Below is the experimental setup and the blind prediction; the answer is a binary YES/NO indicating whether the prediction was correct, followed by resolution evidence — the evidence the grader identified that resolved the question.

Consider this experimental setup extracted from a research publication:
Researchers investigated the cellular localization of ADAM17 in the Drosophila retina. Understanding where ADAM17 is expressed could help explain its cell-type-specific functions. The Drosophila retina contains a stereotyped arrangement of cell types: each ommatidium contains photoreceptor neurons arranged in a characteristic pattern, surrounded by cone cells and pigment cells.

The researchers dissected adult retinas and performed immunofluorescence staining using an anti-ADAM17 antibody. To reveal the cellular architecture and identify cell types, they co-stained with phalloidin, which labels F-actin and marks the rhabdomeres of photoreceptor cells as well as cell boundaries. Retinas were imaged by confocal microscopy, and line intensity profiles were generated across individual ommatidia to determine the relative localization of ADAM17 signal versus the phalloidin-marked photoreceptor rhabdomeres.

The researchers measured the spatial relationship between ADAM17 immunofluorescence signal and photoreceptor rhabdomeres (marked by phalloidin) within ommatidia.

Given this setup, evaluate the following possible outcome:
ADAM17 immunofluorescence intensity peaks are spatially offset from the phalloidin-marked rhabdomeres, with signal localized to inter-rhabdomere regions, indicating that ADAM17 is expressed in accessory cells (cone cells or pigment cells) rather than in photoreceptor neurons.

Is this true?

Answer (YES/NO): YES